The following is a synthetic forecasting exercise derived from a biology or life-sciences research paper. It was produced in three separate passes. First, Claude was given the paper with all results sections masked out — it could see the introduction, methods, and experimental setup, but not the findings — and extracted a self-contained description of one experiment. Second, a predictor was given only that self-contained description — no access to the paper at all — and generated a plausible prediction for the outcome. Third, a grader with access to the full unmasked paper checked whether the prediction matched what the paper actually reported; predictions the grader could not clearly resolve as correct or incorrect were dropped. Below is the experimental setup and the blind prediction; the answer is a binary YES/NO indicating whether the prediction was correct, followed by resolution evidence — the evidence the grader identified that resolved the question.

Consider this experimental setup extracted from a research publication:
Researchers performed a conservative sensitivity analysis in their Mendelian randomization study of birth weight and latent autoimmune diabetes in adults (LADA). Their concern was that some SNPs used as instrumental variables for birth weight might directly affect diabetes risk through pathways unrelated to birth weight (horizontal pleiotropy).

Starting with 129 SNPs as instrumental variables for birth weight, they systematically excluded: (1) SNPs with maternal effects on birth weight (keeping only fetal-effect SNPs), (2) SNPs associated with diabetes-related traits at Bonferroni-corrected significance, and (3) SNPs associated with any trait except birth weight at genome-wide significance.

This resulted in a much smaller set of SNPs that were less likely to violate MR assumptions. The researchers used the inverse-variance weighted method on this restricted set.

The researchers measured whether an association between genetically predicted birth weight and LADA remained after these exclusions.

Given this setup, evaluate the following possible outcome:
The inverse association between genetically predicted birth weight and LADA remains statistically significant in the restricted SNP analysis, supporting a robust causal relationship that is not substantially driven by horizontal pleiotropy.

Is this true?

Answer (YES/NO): YES